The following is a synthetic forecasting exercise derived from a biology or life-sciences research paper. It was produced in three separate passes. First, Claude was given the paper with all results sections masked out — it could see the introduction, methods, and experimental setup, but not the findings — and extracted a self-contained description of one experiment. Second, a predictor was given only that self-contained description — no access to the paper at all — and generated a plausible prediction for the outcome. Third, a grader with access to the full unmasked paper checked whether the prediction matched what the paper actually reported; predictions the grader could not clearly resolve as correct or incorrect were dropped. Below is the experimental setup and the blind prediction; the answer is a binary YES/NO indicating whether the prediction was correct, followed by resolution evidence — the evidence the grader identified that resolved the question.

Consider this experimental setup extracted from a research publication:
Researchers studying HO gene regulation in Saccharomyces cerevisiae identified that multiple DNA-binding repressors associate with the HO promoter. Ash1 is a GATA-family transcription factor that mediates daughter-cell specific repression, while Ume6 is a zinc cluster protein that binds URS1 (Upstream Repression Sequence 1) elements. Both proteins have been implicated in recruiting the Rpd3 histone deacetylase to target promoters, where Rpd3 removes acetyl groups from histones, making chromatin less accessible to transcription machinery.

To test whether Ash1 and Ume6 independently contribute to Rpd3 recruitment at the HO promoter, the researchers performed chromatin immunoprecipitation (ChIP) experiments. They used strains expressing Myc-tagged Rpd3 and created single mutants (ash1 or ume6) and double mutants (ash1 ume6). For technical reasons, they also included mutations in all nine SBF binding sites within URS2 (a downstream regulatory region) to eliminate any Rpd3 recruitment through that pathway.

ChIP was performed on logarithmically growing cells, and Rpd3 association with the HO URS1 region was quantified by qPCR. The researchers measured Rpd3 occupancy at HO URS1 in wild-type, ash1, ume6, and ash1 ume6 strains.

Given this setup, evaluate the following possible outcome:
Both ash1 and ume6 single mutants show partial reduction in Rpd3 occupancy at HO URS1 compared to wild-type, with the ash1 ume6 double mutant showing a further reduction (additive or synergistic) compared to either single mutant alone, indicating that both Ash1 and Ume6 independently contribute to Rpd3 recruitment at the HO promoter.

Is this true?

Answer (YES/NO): YES